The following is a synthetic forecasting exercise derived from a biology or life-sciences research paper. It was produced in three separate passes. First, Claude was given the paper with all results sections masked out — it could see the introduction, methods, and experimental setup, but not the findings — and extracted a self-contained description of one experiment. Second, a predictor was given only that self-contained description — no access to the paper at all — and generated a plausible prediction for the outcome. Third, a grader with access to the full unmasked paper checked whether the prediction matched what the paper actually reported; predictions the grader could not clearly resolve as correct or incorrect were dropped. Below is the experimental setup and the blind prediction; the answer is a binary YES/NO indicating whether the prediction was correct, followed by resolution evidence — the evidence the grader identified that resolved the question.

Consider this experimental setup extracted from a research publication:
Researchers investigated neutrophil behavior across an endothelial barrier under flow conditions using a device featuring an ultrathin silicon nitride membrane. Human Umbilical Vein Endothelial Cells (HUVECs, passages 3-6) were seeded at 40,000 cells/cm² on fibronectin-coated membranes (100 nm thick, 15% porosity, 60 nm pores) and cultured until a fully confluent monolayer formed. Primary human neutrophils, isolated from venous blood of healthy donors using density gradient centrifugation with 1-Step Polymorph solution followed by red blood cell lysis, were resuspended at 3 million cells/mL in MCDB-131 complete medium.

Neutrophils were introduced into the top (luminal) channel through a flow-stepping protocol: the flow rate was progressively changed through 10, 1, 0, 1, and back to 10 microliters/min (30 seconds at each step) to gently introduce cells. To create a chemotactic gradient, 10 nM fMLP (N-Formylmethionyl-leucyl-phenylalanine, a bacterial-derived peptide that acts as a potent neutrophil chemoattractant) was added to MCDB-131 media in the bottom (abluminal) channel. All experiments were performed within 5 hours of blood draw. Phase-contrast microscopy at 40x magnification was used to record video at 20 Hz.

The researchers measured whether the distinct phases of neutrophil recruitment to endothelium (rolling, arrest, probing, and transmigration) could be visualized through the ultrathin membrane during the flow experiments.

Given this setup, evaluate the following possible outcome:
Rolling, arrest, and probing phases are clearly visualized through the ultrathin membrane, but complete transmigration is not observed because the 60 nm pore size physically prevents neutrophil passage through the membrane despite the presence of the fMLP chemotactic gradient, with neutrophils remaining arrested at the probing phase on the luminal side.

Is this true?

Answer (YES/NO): NO